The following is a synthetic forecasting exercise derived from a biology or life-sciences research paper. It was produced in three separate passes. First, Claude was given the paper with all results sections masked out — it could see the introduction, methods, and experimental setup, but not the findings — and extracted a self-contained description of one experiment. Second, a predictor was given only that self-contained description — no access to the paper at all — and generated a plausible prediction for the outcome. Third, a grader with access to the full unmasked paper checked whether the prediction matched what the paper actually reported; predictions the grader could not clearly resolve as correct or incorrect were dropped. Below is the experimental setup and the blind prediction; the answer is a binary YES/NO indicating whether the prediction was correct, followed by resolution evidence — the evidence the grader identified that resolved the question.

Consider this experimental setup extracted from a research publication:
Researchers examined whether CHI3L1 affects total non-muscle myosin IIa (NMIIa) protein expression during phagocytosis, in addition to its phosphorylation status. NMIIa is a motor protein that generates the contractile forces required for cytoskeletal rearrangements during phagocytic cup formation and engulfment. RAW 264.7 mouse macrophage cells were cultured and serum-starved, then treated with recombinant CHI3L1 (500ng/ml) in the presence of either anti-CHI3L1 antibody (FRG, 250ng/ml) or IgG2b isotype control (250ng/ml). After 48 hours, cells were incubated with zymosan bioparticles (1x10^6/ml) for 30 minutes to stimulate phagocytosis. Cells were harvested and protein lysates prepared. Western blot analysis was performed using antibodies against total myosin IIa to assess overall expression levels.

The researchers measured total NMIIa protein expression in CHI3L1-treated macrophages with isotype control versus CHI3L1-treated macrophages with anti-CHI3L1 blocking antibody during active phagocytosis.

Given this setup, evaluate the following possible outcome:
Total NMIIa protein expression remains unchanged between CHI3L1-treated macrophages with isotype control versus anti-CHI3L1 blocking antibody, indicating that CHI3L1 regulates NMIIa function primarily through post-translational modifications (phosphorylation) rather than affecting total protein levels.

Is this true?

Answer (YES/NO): NO